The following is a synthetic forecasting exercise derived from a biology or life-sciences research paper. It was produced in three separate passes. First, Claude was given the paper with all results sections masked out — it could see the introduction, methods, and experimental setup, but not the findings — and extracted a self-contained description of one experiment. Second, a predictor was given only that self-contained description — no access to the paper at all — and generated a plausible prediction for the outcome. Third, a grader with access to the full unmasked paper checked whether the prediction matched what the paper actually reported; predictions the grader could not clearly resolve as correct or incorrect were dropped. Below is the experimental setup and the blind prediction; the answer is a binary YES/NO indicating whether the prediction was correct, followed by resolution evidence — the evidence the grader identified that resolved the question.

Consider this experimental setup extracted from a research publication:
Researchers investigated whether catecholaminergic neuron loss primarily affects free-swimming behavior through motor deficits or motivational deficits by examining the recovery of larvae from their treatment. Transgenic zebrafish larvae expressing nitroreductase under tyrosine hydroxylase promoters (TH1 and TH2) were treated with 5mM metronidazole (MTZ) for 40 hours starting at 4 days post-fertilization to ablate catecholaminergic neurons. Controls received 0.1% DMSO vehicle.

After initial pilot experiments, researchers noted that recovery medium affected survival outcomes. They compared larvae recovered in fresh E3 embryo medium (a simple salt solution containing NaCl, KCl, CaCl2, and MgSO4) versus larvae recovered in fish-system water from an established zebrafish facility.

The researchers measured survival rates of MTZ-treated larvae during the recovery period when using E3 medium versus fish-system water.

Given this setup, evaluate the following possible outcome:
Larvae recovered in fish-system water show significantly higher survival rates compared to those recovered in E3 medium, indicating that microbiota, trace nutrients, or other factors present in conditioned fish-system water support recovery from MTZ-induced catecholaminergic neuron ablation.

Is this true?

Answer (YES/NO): YES